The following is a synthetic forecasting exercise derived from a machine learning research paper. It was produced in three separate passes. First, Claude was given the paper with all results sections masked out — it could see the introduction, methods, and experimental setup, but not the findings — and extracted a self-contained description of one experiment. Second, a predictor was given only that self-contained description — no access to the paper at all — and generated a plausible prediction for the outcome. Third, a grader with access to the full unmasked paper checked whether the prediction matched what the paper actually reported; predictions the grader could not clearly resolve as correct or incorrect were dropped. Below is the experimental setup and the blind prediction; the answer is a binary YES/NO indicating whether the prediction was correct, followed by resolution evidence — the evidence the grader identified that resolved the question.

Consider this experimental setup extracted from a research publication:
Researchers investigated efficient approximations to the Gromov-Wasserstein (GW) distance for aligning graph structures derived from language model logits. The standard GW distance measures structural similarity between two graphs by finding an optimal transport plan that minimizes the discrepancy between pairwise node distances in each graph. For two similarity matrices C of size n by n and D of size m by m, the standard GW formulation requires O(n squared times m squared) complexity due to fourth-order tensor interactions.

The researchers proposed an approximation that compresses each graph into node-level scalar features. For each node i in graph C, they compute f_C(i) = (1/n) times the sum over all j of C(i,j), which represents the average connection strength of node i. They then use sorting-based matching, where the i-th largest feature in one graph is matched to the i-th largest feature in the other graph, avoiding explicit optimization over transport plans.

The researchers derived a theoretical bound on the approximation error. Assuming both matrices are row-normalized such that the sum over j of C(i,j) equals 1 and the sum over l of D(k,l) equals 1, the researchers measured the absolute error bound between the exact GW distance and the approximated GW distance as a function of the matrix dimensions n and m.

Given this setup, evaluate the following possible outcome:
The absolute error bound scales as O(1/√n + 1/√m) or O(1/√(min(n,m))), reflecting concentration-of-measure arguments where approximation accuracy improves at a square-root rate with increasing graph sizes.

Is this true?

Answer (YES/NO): NO